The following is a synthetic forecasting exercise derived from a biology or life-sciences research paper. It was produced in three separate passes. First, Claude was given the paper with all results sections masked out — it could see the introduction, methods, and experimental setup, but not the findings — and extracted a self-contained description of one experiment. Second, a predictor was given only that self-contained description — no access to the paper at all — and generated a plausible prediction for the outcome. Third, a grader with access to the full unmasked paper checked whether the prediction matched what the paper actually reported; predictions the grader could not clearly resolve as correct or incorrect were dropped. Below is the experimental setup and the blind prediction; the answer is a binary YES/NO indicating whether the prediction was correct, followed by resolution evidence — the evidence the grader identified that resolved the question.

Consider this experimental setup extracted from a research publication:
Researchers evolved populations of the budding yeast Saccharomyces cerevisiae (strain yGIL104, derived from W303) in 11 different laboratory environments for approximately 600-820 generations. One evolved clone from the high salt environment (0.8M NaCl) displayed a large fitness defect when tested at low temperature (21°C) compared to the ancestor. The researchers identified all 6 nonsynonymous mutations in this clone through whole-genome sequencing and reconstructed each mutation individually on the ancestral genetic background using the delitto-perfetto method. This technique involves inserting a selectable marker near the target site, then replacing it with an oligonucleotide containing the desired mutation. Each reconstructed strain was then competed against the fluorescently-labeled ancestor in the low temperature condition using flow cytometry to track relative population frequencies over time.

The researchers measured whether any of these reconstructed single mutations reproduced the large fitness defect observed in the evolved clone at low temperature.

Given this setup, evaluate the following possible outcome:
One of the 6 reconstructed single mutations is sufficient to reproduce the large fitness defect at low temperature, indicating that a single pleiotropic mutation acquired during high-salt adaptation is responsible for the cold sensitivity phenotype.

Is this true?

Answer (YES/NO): NO